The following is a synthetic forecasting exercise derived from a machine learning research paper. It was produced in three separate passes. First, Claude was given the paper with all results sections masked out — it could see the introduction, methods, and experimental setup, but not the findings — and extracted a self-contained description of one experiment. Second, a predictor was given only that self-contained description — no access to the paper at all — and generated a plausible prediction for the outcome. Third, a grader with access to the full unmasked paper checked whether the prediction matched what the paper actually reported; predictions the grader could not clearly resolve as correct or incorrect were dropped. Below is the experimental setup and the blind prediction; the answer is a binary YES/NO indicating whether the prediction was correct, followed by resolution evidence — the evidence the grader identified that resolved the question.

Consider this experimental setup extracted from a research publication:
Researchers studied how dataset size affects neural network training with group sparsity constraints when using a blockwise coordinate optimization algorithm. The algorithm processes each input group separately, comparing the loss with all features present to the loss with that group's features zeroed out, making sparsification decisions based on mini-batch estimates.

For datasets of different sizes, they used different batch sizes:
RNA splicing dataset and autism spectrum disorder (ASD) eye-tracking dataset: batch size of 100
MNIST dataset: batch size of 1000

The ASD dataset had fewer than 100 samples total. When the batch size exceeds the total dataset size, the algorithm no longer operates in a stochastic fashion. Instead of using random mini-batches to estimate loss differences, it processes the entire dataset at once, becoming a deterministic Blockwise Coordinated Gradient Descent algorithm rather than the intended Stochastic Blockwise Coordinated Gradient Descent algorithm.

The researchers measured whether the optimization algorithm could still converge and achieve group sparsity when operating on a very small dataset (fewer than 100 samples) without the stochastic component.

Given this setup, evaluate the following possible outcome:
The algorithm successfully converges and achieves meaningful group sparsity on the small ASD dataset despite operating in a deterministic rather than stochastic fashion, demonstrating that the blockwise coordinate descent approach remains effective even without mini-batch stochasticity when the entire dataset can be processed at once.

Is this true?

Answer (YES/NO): YES